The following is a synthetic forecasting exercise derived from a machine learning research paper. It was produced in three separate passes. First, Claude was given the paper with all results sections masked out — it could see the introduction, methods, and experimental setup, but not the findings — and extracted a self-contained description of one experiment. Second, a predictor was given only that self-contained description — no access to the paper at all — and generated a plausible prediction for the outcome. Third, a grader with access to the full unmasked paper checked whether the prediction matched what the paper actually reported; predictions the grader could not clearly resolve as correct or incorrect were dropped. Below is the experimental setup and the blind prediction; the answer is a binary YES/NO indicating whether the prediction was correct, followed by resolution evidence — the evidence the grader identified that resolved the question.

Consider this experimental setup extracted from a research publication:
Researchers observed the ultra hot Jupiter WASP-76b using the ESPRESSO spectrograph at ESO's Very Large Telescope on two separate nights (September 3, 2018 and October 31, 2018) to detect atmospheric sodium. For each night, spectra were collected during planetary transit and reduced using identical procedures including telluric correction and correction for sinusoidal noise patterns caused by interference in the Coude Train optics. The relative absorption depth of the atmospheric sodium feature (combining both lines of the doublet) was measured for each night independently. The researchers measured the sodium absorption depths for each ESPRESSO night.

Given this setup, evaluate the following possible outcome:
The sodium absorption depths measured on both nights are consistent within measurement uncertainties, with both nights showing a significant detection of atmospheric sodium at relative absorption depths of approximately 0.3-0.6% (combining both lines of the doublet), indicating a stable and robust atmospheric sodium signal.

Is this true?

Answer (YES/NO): NO